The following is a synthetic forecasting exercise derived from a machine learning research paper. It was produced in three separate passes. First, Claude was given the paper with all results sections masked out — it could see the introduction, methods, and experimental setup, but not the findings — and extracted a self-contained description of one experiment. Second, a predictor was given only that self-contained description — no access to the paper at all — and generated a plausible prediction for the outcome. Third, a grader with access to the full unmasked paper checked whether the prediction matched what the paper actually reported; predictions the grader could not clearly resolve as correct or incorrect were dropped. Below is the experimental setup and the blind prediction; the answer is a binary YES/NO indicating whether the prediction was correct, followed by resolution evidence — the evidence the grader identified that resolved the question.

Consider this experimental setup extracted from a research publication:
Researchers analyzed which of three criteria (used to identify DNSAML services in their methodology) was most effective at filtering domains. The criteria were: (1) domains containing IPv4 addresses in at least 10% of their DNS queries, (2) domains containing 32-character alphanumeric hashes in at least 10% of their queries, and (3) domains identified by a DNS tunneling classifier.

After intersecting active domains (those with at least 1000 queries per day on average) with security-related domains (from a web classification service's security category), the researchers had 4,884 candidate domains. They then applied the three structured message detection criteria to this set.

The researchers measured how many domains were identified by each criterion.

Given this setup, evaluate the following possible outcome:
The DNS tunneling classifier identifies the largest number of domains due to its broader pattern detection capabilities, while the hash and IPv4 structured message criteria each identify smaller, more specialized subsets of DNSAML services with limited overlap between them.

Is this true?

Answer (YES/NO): YES